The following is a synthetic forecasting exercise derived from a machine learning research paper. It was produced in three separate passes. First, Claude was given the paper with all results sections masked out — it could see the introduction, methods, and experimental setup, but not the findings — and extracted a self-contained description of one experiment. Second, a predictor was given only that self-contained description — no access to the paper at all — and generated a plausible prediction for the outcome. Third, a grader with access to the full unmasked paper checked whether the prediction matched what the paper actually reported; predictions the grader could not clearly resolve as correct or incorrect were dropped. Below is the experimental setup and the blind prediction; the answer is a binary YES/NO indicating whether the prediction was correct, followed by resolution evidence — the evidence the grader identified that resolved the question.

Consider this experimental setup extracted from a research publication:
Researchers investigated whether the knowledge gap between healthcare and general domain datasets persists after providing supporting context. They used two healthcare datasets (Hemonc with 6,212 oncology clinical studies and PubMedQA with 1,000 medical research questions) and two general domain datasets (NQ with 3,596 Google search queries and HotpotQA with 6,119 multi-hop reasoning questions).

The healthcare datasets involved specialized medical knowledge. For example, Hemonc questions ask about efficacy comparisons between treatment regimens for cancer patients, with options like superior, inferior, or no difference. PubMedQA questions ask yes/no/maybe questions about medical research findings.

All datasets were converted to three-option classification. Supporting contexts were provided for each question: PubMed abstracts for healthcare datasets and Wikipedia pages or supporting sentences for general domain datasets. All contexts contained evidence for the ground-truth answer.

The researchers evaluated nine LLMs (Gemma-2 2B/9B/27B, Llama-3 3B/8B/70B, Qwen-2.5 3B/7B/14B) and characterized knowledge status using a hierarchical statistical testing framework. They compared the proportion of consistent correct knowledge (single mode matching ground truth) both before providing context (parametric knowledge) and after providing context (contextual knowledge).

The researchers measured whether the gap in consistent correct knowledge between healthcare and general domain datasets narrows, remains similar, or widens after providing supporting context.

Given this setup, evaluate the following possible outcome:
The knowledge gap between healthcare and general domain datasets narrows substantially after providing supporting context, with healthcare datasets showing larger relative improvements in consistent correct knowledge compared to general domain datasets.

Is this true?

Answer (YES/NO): NO